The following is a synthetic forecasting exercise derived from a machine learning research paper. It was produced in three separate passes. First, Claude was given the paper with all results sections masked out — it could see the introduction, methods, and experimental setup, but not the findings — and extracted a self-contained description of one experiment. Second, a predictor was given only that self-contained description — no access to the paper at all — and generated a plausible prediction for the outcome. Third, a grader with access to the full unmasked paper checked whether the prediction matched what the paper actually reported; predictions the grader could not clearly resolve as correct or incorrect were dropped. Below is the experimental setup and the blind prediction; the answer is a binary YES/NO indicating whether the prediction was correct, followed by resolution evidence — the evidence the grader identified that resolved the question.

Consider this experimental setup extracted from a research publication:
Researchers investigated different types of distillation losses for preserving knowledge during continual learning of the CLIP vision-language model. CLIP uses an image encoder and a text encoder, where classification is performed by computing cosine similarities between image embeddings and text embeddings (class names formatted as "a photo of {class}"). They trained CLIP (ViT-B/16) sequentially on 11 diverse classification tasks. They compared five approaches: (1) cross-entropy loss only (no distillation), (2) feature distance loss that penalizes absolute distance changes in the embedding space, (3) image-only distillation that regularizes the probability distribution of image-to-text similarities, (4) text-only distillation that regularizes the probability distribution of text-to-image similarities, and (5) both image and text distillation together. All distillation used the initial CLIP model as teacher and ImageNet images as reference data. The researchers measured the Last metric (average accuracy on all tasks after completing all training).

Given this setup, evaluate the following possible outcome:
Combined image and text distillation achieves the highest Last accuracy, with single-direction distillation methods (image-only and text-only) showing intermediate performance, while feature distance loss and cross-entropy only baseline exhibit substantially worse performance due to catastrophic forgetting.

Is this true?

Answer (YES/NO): YES